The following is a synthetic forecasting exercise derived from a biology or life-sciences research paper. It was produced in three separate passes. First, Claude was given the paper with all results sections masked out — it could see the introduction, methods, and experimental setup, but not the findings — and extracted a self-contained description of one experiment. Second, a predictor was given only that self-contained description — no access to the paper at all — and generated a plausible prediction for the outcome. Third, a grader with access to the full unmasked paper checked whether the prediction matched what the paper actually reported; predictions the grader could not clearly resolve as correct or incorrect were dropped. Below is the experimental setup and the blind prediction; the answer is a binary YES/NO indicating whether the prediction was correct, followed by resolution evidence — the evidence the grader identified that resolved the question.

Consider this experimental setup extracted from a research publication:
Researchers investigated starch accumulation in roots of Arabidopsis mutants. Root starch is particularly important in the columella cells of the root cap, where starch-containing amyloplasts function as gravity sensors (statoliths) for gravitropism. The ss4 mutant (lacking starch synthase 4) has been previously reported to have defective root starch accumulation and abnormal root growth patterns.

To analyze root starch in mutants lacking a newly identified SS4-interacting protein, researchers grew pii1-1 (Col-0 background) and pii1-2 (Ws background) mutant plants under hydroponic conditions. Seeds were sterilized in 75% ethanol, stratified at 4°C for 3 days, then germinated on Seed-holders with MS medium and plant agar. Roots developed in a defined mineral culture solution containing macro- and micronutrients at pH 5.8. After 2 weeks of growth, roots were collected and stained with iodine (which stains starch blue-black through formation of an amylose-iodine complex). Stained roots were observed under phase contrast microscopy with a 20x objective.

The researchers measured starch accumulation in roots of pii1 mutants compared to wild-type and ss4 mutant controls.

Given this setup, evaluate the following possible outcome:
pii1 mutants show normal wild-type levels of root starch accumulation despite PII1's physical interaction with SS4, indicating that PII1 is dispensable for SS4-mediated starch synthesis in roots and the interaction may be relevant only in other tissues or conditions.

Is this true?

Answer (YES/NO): YES